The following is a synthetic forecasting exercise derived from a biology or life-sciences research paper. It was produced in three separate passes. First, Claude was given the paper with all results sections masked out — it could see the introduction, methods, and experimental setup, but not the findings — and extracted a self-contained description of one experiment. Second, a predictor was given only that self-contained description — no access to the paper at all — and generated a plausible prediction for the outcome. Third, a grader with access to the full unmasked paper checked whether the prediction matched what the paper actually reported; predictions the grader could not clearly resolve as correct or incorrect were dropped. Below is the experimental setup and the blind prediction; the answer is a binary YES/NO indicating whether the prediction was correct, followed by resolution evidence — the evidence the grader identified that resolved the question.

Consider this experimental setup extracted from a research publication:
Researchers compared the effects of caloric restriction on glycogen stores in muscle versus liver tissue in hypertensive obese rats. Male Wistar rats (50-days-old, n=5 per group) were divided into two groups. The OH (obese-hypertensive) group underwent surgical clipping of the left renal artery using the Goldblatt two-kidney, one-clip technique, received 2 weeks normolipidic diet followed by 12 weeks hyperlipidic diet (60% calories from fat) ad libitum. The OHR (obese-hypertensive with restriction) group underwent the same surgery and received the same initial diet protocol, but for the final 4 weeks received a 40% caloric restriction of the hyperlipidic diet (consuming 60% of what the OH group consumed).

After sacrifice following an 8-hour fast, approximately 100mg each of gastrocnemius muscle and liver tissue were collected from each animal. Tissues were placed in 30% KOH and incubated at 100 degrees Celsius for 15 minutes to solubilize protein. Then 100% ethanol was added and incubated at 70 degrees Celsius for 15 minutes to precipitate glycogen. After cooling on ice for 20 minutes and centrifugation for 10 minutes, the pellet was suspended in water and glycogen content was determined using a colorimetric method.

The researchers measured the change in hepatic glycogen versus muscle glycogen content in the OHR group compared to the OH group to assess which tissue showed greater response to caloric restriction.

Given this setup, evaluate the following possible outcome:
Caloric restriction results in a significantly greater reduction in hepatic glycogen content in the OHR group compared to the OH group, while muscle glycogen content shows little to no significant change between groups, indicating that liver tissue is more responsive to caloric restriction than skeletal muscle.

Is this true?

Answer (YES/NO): YES